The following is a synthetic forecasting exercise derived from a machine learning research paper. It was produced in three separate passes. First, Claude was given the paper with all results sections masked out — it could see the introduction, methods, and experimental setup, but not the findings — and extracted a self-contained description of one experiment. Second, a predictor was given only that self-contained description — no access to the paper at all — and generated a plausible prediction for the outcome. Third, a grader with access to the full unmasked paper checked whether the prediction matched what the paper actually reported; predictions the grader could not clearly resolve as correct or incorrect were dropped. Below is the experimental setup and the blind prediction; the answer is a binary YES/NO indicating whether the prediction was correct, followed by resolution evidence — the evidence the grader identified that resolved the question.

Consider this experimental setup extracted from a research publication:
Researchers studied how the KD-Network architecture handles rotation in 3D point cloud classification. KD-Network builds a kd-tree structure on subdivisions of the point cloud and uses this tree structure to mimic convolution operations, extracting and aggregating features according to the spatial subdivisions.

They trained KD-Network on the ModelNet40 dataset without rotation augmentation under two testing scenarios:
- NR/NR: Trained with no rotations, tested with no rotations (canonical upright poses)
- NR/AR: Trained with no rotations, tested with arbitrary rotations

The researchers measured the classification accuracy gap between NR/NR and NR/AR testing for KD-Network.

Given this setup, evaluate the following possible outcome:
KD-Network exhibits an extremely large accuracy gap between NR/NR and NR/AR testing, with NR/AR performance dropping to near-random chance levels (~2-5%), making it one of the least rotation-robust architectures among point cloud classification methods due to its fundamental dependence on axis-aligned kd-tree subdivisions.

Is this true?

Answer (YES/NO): NO